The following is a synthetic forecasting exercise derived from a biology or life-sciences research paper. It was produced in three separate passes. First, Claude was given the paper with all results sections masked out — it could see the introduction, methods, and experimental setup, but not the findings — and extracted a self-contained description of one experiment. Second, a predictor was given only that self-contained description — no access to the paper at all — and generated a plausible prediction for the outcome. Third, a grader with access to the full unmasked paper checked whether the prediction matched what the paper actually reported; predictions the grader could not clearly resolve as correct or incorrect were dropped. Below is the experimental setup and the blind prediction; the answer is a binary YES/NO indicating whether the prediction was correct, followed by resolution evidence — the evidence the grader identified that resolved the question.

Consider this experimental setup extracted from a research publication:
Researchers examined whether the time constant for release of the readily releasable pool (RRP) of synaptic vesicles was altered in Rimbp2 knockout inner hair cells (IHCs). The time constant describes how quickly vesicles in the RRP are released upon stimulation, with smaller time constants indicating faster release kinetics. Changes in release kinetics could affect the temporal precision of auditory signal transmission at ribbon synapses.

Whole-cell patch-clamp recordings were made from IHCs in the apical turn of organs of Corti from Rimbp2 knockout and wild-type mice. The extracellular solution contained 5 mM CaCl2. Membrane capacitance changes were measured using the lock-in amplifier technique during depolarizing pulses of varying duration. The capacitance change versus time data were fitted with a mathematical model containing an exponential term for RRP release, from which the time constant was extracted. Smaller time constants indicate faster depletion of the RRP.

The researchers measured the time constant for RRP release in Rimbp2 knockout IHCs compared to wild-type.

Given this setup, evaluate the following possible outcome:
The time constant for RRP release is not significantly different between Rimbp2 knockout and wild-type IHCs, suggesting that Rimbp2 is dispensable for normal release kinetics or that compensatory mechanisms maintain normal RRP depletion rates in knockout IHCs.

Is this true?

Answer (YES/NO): YES